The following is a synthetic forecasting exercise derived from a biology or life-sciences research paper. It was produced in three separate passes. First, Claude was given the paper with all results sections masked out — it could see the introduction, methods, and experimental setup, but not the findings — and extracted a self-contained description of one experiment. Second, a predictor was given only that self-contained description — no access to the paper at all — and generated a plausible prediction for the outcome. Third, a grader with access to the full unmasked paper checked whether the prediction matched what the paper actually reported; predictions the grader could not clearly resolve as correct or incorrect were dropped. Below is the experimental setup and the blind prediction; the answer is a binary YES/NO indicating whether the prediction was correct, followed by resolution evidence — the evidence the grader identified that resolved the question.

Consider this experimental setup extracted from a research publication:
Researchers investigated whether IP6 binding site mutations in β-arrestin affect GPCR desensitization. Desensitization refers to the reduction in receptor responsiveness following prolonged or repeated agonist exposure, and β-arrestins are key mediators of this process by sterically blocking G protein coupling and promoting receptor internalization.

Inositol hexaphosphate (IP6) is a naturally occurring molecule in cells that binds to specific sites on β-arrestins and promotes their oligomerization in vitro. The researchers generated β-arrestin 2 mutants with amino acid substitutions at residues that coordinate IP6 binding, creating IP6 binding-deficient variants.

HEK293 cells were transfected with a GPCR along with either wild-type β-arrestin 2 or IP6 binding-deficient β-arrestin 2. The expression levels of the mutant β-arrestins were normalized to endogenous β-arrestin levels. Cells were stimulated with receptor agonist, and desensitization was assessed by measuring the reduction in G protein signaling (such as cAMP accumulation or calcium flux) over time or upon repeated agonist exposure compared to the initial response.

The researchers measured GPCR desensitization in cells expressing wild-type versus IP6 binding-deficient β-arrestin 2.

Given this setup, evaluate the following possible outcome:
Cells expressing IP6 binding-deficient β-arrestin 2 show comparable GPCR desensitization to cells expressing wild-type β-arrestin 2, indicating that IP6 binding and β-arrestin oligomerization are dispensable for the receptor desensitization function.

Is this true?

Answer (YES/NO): NO